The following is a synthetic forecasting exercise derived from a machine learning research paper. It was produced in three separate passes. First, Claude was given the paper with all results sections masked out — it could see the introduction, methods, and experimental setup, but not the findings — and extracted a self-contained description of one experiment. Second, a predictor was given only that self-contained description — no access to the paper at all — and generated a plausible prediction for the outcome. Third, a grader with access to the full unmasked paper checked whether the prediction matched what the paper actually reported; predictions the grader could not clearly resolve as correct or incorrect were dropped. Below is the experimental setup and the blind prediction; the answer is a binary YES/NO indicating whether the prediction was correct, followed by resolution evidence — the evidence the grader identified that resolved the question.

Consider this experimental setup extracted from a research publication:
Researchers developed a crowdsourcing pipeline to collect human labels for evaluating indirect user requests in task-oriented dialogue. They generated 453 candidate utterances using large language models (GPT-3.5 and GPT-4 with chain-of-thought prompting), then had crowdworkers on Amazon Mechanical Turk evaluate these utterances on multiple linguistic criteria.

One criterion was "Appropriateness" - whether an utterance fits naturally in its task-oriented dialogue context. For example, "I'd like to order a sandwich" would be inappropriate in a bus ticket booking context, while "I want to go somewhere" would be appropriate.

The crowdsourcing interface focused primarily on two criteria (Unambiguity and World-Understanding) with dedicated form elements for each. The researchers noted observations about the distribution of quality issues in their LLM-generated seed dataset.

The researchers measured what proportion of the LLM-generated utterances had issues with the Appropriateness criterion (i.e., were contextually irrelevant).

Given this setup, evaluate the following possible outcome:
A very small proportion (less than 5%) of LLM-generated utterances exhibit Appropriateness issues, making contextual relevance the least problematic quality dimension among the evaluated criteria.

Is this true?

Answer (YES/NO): YES